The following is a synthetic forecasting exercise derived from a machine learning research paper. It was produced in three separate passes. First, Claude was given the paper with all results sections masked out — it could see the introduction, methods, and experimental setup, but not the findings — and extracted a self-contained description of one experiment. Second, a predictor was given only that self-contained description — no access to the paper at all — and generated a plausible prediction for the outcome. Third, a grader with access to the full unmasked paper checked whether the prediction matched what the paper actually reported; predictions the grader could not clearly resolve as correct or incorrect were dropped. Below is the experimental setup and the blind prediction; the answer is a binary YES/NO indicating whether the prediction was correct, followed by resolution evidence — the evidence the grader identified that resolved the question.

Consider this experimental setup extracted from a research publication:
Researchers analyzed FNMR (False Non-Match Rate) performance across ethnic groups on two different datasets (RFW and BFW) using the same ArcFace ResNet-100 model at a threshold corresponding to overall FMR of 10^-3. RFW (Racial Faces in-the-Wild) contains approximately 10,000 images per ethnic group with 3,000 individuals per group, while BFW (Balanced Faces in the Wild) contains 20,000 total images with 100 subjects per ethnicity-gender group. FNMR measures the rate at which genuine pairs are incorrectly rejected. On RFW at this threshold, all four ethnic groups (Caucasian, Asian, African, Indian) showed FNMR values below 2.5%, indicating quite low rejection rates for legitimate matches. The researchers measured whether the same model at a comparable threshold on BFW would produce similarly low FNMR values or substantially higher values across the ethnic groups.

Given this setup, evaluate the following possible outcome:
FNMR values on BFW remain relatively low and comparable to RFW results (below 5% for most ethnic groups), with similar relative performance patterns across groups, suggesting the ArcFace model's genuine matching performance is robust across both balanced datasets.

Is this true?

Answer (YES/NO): NO